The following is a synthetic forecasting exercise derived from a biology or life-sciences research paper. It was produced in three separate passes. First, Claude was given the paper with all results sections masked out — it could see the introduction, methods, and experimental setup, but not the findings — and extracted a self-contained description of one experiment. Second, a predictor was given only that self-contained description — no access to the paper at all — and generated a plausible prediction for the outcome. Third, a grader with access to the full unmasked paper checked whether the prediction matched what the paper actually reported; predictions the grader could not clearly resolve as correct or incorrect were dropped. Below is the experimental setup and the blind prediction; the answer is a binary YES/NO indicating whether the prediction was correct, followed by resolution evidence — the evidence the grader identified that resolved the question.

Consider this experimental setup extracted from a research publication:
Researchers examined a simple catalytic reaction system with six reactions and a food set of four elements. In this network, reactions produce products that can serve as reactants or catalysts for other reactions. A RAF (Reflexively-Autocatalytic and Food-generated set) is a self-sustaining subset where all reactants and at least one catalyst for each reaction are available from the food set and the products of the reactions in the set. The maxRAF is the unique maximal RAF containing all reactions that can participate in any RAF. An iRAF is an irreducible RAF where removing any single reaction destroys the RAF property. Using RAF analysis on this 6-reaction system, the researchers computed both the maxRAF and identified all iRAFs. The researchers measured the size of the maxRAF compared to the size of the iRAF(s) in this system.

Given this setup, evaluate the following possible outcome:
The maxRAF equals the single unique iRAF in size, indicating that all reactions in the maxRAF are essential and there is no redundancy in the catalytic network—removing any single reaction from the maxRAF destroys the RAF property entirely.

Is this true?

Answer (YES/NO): NO